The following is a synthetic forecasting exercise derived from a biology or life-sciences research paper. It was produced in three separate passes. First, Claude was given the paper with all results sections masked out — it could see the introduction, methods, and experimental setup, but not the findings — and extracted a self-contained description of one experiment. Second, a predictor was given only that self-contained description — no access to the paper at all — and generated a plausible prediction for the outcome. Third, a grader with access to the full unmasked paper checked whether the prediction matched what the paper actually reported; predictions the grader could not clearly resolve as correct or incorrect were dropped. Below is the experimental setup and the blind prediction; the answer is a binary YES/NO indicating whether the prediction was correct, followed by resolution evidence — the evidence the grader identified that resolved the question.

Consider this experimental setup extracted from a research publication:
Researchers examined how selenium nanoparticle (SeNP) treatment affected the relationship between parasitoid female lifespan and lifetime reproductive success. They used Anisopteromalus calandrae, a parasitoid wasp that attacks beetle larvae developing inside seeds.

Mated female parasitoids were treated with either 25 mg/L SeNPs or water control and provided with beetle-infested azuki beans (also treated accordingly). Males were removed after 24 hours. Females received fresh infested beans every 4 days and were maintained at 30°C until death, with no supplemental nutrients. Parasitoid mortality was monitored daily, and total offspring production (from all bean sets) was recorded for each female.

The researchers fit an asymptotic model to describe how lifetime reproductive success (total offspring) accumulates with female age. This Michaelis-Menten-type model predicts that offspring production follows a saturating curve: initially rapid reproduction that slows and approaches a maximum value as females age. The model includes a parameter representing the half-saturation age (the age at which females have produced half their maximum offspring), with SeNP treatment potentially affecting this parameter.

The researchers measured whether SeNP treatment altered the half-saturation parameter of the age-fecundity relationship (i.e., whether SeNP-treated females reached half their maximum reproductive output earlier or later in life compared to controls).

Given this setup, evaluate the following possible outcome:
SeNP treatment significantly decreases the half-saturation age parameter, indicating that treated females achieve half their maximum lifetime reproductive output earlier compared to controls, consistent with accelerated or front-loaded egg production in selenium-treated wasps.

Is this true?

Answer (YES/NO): YES